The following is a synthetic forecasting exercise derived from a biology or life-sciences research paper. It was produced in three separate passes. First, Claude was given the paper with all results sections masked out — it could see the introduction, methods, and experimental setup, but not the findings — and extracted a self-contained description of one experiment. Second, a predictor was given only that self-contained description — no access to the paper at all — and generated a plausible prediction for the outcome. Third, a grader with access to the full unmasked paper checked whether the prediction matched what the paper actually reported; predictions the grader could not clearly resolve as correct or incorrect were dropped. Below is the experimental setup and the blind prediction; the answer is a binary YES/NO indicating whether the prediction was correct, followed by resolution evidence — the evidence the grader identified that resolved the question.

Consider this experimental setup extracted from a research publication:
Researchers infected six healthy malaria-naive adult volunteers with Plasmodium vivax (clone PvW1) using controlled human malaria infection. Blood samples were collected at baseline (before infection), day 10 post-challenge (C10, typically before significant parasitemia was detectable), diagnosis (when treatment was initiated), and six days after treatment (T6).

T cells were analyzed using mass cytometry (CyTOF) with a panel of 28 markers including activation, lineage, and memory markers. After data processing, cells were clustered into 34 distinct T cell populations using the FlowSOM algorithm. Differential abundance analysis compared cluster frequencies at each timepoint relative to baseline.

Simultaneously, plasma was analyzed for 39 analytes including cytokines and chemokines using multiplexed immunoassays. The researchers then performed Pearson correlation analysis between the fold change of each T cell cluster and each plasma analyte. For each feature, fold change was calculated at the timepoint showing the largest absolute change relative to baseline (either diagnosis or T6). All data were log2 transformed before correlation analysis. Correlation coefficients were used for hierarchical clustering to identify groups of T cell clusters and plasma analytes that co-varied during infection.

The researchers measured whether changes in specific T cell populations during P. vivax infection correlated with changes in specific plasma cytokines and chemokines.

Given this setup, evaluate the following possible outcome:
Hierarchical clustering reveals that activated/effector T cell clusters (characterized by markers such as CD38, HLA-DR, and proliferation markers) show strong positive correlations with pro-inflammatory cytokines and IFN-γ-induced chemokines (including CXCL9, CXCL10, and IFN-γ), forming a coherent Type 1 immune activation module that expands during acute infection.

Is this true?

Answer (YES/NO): NO